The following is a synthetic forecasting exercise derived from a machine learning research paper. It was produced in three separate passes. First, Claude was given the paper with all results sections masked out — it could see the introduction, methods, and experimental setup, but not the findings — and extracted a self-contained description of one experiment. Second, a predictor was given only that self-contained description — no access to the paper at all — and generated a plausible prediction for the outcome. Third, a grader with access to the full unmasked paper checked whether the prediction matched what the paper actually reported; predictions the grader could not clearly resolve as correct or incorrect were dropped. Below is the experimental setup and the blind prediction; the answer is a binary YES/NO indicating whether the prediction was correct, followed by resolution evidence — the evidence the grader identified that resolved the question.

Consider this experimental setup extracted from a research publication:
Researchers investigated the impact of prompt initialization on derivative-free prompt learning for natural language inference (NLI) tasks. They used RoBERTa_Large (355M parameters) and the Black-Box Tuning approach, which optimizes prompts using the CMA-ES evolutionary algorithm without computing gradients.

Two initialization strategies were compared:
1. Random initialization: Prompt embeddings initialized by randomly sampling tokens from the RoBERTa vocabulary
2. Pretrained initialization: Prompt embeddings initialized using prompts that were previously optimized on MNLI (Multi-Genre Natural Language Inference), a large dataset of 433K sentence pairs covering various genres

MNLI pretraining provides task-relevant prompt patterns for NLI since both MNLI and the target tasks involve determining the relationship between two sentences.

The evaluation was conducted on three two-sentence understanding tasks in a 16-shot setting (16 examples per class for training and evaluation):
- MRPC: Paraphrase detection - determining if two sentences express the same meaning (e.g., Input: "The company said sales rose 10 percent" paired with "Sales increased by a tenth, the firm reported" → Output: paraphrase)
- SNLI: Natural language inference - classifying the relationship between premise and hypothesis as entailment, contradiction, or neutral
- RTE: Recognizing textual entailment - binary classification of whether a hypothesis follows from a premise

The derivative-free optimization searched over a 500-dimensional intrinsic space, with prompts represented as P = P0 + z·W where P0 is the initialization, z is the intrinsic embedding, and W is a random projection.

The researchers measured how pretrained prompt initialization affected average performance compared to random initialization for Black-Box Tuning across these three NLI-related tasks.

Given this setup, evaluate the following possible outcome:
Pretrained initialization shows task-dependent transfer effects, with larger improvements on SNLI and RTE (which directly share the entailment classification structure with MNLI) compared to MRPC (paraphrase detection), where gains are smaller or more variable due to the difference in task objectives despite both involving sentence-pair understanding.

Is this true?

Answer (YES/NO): YES